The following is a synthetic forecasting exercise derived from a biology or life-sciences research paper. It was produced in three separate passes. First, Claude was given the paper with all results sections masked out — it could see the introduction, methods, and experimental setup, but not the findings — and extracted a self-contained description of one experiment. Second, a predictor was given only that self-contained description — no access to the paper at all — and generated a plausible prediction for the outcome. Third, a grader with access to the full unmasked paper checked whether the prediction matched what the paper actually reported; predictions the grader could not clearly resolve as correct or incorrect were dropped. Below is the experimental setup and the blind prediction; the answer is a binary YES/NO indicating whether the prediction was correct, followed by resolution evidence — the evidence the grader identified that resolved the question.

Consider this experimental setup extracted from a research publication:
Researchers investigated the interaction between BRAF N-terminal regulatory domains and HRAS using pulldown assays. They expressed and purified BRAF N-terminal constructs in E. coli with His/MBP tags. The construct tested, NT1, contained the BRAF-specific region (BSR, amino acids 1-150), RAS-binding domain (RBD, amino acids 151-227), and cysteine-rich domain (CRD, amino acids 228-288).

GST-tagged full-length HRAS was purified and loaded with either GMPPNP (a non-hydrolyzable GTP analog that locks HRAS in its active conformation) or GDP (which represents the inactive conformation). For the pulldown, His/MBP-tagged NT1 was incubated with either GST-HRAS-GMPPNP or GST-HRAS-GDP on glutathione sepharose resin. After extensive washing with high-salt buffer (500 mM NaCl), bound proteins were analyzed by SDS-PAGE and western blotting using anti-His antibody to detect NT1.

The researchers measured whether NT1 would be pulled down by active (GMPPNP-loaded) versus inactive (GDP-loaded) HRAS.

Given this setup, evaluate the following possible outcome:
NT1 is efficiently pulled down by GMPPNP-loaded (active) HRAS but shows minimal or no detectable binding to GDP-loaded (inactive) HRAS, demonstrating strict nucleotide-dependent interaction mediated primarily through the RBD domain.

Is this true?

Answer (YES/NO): NO